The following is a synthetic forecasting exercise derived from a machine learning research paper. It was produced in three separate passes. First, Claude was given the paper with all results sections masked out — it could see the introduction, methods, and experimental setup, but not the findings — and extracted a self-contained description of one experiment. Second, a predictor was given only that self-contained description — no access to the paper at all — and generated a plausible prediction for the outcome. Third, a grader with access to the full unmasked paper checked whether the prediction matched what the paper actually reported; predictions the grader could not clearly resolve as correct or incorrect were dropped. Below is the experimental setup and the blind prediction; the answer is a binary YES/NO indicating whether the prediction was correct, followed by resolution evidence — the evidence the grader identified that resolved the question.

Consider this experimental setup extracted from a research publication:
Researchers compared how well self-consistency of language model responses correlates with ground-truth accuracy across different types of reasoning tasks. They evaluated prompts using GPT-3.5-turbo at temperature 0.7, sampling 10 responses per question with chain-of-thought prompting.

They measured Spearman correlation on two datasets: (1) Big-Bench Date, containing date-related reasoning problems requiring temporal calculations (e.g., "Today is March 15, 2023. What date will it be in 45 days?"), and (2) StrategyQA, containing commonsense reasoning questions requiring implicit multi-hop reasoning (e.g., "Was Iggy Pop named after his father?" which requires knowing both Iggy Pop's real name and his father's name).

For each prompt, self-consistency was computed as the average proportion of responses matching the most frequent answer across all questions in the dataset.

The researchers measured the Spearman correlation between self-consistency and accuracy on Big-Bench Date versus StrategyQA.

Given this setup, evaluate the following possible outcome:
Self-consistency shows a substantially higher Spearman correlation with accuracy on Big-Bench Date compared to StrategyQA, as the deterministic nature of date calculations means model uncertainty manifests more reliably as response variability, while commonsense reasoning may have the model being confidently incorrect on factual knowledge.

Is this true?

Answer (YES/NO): YES